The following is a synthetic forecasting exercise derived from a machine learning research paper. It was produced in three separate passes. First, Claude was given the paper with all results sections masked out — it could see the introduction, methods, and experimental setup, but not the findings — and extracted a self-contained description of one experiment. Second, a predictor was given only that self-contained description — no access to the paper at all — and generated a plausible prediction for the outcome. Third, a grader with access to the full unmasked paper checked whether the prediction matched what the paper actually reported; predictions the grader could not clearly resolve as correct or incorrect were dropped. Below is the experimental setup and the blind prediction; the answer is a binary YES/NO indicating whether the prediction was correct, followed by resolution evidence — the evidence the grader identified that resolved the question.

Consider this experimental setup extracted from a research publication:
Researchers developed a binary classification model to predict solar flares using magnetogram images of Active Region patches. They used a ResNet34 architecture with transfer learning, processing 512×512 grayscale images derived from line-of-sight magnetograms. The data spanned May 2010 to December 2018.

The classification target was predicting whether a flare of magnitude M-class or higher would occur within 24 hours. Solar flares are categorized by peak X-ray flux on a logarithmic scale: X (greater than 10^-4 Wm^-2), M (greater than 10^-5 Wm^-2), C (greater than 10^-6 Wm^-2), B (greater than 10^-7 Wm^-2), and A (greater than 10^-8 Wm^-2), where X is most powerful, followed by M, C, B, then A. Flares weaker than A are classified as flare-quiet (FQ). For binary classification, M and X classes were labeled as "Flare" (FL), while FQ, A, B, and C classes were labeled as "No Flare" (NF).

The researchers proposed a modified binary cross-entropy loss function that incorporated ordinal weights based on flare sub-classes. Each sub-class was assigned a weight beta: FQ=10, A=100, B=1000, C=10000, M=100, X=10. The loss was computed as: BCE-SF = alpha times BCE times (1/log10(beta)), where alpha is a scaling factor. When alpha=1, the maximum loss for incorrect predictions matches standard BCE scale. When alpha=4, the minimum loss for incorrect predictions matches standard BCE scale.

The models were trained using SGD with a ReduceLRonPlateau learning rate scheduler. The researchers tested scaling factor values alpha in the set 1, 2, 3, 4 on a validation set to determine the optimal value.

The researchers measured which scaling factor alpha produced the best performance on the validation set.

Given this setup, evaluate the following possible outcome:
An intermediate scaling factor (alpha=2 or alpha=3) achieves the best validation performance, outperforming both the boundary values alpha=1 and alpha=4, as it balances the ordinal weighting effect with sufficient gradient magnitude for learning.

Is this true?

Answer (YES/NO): YES